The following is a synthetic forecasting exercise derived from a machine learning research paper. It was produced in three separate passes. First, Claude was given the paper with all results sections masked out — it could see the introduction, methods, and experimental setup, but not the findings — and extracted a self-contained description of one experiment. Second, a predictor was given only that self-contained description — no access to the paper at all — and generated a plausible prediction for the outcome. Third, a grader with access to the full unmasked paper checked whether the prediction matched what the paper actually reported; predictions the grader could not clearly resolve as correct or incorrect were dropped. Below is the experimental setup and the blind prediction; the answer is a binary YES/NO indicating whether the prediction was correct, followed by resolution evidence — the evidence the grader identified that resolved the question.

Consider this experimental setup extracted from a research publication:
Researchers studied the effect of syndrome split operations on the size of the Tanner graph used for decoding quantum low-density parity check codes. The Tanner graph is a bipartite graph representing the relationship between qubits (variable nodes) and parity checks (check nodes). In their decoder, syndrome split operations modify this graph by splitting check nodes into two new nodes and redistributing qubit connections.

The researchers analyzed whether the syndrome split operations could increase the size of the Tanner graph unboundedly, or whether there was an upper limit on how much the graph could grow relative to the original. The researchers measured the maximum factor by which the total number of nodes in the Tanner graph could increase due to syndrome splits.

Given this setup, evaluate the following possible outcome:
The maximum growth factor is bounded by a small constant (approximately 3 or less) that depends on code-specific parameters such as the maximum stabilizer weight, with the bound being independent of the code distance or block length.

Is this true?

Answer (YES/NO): NO